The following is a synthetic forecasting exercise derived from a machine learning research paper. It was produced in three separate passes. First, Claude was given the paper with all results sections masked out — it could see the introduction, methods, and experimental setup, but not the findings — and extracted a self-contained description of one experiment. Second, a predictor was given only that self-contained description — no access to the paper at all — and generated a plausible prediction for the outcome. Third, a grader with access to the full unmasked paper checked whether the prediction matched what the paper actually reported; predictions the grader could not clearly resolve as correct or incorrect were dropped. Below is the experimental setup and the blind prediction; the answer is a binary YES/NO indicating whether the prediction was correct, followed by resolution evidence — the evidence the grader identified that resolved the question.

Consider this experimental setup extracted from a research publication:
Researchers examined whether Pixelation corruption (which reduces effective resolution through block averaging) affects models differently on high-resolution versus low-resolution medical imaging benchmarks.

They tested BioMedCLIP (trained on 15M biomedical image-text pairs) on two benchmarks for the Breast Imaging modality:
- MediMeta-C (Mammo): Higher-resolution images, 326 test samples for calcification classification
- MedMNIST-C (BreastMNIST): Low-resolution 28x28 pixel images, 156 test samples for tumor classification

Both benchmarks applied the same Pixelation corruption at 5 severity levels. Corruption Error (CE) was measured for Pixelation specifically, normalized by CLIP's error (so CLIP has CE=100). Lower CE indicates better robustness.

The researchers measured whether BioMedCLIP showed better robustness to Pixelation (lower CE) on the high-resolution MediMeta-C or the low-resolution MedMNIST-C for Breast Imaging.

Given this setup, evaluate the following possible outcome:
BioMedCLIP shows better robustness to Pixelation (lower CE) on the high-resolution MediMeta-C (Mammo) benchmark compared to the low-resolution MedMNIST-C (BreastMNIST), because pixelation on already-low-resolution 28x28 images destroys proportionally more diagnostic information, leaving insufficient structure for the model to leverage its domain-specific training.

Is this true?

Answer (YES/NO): NO